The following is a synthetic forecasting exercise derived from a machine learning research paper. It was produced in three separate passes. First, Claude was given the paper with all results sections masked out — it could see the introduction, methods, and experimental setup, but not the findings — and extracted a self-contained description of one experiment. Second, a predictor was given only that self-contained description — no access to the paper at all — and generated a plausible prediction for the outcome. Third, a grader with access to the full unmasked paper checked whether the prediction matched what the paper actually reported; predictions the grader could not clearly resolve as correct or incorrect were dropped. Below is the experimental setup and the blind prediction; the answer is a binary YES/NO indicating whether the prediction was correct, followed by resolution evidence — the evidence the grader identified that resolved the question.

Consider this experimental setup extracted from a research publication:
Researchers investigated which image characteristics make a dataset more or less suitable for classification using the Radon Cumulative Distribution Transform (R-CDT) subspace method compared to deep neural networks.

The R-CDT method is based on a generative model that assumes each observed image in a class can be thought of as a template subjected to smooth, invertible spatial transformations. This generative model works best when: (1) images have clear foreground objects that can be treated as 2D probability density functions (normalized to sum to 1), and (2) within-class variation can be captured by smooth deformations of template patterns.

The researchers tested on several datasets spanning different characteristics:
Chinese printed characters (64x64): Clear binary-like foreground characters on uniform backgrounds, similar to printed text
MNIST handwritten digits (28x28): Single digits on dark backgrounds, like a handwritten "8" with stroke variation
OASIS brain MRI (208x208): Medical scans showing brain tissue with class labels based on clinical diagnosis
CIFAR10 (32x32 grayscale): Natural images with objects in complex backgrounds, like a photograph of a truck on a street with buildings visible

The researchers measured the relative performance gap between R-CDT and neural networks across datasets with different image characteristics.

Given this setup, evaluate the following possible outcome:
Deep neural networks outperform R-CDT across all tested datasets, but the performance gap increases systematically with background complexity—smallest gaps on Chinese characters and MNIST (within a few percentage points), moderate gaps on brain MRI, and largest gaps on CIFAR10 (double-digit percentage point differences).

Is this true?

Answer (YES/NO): NO